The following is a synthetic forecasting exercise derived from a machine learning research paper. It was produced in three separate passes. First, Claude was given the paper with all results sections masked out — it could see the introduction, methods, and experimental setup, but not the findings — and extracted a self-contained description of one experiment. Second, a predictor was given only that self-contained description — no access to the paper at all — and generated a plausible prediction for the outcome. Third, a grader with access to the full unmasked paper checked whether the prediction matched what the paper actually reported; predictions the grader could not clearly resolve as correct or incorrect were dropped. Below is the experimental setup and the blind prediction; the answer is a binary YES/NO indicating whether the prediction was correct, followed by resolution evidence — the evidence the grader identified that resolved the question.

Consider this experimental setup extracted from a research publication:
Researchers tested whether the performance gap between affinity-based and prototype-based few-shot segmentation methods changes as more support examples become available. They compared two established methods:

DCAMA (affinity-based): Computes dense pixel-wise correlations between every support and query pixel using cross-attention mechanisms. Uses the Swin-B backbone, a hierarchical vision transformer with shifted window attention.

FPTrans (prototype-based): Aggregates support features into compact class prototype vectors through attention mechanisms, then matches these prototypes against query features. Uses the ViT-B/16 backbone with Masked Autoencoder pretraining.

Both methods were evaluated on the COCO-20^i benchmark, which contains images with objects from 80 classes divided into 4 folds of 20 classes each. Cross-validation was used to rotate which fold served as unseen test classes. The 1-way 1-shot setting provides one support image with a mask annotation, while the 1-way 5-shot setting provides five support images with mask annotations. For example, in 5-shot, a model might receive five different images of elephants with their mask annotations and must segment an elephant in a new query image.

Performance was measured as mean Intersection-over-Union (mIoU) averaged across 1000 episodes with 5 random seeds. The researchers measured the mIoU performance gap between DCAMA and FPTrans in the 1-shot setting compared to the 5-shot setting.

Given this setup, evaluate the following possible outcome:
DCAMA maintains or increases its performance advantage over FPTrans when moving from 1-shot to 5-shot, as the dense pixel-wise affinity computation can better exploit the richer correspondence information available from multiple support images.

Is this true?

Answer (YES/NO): NO